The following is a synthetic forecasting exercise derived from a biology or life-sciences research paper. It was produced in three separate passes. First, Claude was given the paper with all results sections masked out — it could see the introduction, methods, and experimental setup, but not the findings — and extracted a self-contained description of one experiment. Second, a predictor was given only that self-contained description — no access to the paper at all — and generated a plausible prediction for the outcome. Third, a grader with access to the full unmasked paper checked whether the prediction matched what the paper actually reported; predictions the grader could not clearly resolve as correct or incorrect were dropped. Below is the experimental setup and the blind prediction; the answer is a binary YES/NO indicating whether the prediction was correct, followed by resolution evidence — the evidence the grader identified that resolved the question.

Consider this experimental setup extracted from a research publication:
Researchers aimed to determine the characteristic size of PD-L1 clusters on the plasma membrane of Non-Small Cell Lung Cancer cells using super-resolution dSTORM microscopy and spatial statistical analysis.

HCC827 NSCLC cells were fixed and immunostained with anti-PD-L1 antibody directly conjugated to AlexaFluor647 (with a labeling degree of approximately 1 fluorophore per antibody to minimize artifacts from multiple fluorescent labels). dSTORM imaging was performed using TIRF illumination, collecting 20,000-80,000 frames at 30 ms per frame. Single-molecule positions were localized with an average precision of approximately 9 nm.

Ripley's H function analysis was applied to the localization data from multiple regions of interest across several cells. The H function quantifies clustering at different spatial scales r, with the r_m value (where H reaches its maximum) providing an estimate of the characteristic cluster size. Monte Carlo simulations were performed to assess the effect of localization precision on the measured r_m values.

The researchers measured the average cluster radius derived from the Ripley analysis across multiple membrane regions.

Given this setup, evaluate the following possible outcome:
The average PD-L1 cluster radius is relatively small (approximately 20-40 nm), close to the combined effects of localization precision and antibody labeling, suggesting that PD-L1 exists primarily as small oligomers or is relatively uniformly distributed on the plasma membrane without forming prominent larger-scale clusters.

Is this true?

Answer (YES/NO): NO